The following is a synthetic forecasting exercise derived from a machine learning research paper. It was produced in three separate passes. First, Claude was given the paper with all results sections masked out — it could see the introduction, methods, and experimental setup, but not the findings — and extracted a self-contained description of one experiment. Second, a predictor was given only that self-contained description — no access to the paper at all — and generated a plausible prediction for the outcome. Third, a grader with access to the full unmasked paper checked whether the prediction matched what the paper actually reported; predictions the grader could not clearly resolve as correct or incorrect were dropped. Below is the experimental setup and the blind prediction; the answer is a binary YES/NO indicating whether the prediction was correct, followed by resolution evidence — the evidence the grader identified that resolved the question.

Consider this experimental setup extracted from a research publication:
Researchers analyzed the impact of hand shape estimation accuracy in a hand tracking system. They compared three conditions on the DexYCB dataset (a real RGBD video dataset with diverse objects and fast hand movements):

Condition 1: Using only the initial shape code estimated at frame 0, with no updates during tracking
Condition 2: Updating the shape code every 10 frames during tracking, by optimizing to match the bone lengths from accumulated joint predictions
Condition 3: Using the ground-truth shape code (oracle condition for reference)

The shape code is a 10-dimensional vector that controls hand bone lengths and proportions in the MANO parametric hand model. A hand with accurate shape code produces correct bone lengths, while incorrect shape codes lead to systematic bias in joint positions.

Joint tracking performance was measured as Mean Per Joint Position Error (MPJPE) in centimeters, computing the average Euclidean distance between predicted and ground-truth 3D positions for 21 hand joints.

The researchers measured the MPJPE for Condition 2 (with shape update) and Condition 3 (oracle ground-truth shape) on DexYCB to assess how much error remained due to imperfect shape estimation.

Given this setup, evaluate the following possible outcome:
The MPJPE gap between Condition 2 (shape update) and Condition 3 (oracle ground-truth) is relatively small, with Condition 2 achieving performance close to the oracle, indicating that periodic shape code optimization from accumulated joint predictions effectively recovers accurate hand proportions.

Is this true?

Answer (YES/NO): YES